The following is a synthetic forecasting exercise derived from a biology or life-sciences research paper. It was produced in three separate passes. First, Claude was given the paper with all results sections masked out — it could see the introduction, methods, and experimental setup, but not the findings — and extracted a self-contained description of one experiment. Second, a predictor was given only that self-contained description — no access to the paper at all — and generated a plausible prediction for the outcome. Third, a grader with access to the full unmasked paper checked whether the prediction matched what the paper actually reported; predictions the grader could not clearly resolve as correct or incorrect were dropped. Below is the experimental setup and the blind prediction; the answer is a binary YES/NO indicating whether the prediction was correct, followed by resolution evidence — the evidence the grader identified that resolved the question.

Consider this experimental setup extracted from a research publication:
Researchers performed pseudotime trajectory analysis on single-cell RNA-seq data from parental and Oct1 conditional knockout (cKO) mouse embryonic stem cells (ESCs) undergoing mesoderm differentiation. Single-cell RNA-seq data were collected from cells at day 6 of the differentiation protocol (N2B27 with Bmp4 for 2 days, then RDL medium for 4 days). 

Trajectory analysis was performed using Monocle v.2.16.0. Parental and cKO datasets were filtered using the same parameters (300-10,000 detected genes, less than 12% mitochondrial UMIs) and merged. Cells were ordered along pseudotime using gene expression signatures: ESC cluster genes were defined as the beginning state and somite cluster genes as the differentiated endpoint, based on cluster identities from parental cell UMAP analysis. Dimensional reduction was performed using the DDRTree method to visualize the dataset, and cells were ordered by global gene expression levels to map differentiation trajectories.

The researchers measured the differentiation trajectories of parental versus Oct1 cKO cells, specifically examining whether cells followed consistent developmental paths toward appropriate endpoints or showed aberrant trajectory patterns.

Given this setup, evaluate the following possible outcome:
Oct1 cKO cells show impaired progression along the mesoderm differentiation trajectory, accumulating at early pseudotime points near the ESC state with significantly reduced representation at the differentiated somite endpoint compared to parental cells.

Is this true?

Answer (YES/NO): NO